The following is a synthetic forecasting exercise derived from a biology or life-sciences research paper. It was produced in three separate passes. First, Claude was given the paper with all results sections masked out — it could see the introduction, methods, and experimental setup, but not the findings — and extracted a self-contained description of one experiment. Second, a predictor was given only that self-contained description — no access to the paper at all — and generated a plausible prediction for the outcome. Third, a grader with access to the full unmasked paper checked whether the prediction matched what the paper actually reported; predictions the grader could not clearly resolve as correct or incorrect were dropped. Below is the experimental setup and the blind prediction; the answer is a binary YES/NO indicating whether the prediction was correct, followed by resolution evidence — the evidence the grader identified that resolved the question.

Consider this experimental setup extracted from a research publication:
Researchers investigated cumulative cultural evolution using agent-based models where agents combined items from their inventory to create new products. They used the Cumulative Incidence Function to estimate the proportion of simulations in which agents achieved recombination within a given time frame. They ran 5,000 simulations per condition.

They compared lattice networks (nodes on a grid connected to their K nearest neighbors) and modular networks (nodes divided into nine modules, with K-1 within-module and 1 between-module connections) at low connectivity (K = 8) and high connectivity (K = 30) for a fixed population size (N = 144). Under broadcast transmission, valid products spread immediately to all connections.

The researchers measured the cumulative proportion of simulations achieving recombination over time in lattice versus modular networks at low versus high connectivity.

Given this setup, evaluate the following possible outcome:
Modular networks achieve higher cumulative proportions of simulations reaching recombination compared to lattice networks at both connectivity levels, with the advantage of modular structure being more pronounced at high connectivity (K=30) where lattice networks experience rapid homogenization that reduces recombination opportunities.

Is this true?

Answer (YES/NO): NO